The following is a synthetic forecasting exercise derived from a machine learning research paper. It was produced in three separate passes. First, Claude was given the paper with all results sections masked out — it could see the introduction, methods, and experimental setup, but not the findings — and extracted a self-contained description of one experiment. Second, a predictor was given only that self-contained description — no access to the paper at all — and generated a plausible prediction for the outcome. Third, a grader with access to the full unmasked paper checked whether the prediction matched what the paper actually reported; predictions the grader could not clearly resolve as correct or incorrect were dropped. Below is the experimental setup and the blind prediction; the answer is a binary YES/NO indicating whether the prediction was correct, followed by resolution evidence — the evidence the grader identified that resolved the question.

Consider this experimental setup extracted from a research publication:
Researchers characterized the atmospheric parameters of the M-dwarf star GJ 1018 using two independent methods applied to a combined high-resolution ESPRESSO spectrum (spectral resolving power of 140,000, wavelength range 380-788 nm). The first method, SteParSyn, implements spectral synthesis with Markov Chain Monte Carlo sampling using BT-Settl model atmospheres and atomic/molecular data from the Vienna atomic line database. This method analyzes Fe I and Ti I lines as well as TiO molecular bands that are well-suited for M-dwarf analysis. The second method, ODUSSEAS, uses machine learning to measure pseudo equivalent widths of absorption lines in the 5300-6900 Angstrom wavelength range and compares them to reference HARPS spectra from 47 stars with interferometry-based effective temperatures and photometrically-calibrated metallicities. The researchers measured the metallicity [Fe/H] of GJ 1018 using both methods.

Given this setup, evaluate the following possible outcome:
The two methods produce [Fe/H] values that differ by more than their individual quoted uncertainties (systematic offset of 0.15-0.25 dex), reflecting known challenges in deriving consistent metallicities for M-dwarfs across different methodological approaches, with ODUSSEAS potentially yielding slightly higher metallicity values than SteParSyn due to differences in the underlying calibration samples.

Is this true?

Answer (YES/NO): NO